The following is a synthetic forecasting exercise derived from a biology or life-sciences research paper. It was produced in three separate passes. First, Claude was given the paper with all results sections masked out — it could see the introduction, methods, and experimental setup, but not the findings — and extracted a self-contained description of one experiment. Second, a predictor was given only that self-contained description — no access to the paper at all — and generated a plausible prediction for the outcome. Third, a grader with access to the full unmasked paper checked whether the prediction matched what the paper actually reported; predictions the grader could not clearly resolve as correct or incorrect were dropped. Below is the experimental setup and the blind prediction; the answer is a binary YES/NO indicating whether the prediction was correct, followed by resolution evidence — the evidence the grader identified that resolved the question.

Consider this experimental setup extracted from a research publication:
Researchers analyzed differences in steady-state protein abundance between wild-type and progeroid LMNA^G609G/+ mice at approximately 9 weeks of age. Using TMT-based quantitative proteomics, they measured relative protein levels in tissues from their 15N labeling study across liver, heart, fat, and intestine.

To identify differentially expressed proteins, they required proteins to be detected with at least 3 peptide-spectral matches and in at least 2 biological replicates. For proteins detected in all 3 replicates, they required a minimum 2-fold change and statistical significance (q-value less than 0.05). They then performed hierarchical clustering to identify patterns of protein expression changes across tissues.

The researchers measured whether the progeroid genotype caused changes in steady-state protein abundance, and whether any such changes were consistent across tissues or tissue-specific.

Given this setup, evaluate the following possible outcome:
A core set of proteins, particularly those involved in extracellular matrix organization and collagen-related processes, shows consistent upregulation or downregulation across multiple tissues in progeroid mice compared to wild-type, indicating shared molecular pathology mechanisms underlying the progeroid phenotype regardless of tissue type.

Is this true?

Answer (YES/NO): NO